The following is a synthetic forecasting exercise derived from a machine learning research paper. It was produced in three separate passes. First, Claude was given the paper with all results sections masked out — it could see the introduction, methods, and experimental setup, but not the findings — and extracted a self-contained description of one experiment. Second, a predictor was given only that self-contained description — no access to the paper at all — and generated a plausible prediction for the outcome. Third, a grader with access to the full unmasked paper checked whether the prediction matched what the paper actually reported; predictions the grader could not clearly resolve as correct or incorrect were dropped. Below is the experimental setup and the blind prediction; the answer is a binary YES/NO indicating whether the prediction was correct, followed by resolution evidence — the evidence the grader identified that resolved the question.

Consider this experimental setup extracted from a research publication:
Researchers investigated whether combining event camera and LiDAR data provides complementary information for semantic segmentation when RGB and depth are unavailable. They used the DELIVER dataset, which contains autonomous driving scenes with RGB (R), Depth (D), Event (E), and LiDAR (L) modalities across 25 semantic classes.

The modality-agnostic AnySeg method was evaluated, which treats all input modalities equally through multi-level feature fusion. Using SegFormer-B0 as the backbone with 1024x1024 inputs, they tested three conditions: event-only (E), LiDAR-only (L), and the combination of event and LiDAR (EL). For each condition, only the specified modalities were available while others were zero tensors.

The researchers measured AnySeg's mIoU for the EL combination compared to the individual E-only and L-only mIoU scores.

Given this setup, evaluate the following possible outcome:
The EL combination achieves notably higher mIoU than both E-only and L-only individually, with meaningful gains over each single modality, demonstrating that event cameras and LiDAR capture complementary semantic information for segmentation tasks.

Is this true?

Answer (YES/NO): YES